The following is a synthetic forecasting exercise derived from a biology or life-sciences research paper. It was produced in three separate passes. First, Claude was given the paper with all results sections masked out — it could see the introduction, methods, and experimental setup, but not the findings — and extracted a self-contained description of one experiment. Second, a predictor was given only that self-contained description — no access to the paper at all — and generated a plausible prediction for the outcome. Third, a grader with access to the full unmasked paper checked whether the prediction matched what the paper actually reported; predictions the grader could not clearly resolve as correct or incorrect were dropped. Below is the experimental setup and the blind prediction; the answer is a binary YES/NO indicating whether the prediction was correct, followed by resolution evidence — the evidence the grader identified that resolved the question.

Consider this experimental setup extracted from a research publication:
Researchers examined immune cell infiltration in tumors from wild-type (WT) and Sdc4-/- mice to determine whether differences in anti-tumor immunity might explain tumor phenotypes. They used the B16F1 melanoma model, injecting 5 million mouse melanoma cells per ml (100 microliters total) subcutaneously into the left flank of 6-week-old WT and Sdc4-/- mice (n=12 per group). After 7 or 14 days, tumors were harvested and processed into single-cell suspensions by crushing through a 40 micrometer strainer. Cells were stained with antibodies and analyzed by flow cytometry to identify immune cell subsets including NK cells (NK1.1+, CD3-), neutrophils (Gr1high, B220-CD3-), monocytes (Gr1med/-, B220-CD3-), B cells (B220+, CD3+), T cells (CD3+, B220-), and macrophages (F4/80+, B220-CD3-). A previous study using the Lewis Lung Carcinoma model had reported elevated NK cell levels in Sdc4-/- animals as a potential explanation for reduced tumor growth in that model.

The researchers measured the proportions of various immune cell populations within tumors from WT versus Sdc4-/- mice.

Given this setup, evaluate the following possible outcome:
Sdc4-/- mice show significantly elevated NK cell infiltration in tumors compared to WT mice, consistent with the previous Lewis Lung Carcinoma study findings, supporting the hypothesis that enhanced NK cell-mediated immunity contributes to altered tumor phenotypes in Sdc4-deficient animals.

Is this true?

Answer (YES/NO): NO